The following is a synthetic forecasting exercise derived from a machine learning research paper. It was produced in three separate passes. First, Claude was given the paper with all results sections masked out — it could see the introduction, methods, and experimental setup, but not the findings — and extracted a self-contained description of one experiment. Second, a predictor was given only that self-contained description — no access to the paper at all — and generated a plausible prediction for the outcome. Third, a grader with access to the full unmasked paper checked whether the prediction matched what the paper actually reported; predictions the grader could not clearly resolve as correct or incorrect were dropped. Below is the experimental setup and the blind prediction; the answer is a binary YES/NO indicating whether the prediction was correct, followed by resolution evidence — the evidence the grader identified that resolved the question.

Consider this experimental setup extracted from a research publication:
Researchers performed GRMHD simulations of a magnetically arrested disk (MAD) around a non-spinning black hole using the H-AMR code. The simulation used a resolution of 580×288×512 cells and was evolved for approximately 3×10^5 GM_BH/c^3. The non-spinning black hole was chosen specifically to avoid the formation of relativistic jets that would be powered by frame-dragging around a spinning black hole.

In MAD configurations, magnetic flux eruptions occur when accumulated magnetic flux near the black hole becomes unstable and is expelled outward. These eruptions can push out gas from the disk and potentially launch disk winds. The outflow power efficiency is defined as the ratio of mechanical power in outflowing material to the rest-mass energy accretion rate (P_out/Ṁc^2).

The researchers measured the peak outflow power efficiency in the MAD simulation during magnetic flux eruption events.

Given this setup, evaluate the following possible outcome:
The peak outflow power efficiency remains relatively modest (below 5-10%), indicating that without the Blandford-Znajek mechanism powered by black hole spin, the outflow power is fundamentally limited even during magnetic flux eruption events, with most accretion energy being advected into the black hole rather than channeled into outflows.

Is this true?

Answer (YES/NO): NO